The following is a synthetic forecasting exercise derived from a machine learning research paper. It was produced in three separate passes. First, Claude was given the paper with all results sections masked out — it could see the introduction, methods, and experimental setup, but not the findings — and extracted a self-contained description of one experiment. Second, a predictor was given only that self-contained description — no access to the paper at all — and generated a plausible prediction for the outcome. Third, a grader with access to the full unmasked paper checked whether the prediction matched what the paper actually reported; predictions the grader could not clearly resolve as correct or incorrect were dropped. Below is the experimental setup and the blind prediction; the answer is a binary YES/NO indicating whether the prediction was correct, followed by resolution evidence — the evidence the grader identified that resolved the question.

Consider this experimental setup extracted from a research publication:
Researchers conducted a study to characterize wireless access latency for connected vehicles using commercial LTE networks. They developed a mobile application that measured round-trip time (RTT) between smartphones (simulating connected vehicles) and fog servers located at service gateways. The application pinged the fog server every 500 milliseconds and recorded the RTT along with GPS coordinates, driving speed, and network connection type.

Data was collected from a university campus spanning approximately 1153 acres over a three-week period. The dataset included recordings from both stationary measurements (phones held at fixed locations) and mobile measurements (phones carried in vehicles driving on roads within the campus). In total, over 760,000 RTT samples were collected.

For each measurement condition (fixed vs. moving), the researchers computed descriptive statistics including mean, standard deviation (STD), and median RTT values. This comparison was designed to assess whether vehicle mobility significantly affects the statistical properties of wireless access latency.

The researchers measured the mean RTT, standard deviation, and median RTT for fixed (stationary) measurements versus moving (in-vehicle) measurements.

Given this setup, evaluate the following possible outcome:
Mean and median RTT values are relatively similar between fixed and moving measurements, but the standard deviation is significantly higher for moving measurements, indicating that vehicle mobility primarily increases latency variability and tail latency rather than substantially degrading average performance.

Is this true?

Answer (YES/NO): NO